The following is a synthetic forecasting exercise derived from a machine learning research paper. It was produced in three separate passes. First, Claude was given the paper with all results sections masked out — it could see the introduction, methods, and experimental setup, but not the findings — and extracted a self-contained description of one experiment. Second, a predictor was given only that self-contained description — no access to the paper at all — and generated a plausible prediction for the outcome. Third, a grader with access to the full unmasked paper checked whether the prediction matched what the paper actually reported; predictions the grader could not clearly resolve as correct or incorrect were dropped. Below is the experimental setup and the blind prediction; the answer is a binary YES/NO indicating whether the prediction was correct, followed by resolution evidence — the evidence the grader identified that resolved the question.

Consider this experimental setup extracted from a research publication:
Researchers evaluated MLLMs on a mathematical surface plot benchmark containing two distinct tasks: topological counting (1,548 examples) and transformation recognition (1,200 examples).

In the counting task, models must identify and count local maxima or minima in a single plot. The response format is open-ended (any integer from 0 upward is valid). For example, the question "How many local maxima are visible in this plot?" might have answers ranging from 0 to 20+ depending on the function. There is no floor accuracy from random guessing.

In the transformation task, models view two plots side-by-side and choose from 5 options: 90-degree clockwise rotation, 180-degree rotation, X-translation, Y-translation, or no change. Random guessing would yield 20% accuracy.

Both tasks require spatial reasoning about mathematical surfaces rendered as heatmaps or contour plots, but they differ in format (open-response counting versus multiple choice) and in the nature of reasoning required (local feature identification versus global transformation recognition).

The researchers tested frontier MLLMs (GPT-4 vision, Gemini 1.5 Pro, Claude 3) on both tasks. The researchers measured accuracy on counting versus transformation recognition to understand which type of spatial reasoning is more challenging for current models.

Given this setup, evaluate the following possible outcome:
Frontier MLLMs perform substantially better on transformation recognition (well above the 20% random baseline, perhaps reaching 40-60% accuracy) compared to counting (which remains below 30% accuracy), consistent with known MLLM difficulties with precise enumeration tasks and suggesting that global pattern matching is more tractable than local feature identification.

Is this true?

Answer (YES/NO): NO